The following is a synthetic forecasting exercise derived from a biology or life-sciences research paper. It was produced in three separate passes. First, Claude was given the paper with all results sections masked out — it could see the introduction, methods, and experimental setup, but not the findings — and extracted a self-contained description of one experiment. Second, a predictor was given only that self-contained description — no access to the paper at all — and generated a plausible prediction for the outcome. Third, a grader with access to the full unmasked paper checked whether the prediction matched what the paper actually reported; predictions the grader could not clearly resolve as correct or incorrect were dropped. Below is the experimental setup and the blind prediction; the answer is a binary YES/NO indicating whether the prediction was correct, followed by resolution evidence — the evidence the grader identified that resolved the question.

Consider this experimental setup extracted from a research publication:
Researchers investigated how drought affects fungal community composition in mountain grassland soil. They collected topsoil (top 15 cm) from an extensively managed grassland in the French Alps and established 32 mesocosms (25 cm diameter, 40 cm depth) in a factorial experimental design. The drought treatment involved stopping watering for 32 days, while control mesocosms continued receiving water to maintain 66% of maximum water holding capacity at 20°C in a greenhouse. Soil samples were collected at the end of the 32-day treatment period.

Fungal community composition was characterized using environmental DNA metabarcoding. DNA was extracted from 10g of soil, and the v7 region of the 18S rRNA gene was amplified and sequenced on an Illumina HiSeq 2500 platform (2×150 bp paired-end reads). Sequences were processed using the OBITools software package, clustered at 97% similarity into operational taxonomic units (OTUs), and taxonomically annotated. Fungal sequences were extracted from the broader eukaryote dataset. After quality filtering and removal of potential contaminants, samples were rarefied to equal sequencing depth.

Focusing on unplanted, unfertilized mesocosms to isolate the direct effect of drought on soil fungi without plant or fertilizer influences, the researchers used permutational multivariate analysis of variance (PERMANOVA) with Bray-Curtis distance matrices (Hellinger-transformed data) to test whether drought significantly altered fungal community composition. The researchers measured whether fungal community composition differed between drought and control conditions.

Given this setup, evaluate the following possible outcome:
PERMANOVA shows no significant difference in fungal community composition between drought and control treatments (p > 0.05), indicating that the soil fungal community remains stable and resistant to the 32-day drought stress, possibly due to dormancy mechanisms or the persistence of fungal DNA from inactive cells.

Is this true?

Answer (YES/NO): NO